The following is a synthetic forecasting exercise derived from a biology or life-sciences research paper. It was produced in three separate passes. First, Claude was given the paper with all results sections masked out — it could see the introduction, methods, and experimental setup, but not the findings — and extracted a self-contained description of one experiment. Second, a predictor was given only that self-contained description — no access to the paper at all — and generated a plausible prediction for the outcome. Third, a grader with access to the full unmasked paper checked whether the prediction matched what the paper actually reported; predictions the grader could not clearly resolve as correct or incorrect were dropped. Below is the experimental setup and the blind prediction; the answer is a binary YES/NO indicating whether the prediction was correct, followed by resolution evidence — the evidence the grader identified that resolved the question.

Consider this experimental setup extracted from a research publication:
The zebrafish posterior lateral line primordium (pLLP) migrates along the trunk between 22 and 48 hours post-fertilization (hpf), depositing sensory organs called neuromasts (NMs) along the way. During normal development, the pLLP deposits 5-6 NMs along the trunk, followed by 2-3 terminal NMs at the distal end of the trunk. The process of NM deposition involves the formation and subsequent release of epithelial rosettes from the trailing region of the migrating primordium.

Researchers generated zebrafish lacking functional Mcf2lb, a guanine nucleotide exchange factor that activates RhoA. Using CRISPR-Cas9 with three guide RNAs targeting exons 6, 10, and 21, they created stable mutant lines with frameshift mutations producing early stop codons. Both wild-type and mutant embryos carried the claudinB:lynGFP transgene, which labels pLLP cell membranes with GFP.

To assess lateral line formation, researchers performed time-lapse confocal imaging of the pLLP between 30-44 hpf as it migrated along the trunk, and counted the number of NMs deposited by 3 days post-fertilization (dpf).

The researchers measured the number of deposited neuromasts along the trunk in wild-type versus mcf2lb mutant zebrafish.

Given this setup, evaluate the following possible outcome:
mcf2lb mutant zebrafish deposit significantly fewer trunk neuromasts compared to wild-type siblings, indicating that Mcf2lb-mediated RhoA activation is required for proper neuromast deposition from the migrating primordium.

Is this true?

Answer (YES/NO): NO